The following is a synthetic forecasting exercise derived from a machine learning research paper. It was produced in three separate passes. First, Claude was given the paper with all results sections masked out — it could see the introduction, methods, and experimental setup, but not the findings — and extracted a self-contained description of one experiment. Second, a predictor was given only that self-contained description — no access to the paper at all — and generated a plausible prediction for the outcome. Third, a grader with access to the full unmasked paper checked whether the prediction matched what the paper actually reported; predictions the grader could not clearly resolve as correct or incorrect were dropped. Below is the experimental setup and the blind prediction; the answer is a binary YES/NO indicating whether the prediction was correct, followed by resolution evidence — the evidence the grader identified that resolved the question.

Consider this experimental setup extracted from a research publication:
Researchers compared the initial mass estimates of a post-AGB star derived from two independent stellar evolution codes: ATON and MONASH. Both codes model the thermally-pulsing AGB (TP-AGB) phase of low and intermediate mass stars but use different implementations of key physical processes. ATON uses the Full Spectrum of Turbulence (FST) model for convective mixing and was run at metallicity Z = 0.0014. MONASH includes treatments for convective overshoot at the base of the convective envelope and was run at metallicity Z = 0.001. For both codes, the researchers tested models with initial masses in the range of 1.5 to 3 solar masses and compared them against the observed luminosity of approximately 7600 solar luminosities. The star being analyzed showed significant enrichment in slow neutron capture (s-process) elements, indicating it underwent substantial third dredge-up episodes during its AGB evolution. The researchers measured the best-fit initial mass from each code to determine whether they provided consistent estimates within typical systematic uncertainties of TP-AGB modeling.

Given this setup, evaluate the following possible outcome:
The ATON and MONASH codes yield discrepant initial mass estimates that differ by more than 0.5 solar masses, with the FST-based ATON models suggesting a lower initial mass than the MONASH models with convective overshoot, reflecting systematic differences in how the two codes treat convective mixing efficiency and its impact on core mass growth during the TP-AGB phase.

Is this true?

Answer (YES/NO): NO